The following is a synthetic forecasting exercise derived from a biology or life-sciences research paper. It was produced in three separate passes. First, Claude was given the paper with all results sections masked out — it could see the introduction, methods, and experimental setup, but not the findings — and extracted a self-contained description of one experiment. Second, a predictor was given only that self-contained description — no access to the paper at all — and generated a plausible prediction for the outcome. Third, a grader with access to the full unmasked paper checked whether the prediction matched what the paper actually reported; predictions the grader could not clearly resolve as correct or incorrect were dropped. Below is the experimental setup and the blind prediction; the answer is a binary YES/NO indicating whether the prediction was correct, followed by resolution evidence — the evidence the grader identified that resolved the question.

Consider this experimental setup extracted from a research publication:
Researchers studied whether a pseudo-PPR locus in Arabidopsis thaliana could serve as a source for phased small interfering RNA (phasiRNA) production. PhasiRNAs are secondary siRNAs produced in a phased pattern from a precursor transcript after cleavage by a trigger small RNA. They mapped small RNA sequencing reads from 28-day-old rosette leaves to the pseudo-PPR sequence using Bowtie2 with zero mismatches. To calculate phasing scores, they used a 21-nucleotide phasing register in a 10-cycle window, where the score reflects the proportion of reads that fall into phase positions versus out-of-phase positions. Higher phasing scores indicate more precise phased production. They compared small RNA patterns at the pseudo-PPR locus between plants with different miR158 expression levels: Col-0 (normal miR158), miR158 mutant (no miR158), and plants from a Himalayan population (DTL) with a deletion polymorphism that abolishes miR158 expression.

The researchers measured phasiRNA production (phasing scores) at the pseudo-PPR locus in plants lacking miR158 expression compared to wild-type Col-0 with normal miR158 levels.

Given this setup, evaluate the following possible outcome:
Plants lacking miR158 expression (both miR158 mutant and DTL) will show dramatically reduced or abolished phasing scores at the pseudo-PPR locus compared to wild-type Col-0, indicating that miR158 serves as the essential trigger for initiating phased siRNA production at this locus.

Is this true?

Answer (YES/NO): NO